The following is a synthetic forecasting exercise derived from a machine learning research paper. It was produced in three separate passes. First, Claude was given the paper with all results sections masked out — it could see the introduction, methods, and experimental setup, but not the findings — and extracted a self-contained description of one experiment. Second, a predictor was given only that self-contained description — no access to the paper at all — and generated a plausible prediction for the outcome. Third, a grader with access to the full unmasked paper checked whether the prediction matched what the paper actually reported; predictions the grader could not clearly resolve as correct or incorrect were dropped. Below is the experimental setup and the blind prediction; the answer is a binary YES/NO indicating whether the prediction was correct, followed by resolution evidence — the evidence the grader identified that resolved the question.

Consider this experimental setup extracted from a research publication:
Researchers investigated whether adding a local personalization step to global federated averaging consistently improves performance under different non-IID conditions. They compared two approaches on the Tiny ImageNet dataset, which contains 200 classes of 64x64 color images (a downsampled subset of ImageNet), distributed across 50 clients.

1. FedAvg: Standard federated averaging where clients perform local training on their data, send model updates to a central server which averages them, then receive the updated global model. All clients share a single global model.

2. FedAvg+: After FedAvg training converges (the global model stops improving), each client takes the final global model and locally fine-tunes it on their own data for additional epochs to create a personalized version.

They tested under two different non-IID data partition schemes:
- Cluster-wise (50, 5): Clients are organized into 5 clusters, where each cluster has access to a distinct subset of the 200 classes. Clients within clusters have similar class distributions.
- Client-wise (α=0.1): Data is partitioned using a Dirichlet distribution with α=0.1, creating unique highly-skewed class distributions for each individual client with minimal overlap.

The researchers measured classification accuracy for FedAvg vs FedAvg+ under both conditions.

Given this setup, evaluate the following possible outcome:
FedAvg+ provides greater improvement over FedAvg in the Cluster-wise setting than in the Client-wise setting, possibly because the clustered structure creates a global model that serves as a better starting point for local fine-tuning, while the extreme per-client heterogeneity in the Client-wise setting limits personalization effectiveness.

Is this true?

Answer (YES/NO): NO